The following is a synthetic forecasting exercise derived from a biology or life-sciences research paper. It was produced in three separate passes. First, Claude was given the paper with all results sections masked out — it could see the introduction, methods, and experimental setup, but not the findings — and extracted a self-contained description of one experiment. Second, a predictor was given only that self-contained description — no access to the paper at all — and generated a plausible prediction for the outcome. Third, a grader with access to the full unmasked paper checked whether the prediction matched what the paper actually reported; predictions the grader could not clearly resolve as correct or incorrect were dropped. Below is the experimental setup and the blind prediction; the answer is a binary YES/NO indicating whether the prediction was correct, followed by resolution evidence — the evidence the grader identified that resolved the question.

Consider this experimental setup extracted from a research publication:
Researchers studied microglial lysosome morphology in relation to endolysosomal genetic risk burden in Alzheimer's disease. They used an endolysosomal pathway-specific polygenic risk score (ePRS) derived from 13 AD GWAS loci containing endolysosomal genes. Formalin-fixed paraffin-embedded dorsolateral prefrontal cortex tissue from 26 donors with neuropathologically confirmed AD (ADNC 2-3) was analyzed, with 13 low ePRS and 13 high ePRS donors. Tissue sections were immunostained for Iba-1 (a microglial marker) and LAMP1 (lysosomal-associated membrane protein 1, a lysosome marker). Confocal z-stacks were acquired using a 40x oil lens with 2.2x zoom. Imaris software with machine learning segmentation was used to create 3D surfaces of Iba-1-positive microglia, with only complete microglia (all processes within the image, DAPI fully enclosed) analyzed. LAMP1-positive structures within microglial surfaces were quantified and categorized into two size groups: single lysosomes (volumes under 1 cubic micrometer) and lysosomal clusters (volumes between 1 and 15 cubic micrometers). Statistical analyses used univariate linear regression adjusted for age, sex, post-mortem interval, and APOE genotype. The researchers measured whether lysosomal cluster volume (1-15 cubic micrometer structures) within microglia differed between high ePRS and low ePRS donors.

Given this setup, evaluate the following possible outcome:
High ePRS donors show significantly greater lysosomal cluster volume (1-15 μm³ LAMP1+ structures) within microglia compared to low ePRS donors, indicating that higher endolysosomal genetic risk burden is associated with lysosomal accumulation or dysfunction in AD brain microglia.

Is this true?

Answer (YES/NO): YES